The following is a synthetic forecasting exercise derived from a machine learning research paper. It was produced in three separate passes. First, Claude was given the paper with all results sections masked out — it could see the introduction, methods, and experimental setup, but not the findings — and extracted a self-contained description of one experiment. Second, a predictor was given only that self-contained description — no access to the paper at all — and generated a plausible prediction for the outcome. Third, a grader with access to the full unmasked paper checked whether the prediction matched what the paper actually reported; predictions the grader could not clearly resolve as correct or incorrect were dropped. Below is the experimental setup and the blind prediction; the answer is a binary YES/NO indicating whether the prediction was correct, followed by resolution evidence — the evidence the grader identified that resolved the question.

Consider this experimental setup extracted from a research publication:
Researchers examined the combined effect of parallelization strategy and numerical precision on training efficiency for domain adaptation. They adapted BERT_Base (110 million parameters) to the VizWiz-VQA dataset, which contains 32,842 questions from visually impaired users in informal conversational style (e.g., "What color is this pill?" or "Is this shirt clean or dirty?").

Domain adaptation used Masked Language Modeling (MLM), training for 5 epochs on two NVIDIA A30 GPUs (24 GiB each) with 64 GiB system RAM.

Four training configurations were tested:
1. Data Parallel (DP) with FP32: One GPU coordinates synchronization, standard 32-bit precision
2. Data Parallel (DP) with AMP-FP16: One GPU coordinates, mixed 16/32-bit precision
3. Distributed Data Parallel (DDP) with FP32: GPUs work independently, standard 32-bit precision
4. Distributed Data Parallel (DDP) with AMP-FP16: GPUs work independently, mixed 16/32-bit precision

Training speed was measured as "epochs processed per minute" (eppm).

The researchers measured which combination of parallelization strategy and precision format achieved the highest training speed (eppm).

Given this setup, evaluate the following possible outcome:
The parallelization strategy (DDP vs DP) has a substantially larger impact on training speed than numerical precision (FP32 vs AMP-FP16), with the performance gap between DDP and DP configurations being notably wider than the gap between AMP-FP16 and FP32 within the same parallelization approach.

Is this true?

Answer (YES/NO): NO